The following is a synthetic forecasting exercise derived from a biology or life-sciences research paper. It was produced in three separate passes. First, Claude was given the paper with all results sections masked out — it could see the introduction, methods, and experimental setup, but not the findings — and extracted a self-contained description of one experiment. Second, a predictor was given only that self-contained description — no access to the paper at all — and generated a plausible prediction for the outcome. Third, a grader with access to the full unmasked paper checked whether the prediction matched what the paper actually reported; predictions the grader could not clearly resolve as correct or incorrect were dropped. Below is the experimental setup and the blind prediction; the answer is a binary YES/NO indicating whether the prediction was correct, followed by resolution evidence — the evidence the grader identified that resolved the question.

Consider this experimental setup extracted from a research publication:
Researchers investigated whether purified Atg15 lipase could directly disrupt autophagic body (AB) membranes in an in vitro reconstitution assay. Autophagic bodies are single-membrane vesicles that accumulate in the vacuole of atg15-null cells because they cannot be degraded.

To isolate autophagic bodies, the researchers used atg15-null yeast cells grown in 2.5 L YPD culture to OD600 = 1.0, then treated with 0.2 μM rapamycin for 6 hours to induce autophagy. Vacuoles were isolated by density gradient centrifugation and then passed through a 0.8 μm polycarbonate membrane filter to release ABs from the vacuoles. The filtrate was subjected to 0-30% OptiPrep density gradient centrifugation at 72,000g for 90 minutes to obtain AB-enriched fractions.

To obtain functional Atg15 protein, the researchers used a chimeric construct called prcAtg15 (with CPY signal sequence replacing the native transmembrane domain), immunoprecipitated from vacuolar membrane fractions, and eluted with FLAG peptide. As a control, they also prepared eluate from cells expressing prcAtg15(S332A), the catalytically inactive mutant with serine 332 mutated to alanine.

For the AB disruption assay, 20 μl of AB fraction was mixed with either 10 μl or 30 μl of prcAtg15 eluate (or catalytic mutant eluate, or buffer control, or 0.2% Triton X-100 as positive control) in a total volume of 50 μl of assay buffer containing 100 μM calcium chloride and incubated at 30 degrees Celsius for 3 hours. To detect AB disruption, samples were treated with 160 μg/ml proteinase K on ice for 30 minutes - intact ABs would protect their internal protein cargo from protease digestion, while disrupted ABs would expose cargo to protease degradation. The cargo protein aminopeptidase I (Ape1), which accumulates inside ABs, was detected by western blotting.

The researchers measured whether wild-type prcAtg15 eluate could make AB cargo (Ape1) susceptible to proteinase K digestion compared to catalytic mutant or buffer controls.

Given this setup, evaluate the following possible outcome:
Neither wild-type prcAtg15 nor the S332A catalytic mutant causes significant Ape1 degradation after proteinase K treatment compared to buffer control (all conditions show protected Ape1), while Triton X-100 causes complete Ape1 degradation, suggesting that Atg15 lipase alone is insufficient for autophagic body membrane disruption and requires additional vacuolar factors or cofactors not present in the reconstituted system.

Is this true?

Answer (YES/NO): NO